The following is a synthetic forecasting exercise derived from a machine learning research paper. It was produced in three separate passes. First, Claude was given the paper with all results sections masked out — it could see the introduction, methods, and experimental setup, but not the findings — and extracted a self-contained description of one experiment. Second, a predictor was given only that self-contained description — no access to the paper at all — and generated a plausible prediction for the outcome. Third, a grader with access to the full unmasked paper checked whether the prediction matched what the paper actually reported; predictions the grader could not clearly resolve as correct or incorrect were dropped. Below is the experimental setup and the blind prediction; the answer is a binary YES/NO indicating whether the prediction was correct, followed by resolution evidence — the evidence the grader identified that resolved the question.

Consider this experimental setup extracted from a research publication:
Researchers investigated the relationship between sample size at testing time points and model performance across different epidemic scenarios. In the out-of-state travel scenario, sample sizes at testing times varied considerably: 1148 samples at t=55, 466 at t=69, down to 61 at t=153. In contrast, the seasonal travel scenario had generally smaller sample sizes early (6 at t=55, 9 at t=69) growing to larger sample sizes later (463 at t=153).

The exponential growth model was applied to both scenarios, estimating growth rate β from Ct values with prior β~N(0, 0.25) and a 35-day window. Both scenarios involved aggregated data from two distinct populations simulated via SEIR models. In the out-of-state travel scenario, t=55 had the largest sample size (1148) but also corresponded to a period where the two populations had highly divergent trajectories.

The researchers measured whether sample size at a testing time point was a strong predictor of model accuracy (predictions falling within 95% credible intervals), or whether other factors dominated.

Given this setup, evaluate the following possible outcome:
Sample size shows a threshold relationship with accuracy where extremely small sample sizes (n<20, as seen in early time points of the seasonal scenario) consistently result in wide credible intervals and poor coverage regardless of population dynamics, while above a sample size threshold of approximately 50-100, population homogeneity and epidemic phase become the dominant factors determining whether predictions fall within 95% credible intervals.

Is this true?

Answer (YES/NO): NO